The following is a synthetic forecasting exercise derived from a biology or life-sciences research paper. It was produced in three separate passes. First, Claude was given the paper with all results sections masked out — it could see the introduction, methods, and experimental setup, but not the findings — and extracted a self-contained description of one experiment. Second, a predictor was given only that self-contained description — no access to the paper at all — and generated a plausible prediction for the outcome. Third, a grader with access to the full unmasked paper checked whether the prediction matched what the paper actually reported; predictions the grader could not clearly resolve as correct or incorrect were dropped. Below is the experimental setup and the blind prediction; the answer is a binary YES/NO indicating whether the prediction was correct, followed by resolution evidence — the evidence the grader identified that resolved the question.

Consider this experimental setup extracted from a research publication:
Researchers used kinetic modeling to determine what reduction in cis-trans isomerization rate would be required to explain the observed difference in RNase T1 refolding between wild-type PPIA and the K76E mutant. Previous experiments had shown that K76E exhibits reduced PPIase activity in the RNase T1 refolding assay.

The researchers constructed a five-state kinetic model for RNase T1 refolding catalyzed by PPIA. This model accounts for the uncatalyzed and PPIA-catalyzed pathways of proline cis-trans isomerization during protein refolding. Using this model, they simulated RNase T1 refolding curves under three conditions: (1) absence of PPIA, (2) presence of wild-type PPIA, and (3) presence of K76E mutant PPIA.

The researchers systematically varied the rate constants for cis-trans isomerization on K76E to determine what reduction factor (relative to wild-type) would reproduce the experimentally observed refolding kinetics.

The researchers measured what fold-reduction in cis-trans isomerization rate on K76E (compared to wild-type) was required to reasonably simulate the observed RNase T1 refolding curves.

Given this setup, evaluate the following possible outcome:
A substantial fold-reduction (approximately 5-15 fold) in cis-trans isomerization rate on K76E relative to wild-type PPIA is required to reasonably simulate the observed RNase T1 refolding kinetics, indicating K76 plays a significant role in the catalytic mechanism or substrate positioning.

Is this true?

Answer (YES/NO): YES